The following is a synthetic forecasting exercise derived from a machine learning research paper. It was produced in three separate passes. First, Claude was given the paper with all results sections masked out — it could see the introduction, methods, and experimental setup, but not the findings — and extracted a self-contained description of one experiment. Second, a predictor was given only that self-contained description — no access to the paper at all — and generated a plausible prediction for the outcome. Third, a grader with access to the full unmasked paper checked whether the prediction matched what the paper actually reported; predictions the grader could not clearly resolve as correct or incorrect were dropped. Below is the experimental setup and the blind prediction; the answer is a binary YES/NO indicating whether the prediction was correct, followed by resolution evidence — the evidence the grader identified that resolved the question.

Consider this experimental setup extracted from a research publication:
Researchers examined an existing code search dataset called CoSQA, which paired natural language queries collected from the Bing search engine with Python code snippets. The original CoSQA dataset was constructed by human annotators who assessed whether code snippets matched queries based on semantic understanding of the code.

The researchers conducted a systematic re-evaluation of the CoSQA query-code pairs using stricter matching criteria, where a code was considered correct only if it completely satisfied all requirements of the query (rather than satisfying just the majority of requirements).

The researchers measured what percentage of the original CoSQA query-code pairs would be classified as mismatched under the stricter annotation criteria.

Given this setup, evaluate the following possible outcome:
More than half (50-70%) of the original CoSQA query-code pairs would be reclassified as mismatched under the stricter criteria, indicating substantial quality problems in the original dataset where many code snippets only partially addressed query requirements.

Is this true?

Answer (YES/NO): YES